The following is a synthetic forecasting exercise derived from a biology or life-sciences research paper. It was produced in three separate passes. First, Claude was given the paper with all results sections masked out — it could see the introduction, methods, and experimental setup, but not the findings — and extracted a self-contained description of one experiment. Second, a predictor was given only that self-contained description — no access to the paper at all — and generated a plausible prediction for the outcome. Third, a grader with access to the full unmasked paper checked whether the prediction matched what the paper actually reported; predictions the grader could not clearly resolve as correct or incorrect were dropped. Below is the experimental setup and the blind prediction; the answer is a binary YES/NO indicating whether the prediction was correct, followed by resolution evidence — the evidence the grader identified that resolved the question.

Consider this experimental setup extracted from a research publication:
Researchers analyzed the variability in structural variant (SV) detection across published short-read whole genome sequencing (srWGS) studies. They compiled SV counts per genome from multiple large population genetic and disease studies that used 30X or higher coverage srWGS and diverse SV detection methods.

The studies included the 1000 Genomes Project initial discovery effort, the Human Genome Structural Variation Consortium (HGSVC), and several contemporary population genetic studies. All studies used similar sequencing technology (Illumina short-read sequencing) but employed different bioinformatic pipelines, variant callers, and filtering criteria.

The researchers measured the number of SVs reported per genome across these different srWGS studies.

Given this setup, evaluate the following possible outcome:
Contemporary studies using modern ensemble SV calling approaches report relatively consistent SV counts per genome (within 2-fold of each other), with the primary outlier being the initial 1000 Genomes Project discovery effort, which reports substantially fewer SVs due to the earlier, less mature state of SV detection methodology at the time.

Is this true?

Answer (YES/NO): NO